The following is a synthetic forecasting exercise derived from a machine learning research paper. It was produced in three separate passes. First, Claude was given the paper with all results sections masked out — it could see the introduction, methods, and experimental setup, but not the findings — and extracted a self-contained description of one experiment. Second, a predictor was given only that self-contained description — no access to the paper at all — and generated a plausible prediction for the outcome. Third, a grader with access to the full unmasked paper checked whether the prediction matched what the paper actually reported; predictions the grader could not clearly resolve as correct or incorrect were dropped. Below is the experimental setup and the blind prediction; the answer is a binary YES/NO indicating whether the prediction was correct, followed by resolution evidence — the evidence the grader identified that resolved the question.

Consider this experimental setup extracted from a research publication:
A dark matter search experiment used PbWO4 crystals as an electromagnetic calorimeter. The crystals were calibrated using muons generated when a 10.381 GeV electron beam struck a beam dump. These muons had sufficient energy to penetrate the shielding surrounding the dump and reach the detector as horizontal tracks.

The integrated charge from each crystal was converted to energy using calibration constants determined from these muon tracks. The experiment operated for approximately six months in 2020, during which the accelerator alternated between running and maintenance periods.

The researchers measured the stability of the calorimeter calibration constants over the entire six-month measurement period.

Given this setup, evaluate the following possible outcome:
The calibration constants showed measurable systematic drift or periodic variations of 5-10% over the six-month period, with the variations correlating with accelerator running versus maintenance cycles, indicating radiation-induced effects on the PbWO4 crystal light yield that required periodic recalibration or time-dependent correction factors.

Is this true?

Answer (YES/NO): NO